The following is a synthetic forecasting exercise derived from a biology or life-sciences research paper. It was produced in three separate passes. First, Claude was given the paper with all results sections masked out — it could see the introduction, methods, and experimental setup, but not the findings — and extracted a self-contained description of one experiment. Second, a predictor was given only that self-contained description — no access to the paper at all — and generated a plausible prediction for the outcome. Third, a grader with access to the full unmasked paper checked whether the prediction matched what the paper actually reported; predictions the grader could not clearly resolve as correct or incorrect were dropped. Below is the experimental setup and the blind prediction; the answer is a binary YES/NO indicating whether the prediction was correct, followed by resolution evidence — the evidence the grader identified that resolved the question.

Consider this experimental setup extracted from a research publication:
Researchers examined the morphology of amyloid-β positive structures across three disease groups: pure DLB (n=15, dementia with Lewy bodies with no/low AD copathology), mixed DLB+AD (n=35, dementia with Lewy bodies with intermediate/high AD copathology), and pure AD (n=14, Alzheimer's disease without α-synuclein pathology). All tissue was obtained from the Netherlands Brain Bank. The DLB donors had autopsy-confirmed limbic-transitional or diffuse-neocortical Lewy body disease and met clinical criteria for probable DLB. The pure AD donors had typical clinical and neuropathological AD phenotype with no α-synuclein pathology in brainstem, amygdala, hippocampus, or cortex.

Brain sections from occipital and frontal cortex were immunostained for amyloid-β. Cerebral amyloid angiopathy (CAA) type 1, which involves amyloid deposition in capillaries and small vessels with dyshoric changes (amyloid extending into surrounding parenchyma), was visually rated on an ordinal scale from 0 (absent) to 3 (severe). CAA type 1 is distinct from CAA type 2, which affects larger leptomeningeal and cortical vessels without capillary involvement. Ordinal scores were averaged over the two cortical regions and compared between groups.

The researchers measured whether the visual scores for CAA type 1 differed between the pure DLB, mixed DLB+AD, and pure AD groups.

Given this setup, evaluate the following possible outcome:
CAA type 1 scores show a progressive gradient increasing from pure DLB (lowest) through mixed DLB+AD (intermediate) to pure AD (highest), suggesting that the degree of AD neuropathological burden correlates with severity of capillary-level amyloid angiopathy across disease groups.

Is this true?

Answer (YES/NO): YES